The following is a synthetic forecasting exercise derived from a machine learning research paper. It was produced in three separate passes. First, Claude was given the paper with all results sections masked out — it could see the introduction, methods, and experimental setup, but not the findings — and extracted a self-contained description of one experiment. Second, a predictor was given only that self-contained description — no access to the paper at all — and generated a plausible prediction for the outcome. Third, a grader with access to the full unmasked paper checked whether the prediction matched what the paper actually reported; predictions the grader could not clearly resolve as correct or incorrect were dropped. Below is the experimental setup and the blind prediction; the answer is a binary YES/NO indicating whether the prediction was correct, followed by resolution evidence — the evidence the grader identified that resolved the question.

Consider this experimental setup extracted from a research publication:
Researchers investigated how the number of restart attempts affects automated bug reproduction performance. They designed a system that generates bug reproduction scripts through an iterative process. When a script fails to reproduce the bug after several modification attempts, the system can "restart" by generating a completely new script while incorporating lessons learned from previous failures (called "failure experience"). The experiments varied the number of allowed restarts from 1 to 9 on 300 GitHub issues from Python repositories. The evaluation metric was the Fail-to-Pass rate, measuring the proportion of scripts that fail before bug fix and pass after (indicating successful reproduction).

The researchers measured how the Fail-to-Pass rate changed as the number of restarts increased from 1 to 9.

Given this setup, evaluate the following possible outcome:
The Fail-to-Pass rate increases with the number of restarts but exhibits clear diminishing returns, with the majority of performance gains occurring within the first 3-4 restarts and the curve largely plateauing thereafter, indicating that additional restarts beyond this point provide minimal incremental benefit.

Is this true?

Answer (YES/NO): NO